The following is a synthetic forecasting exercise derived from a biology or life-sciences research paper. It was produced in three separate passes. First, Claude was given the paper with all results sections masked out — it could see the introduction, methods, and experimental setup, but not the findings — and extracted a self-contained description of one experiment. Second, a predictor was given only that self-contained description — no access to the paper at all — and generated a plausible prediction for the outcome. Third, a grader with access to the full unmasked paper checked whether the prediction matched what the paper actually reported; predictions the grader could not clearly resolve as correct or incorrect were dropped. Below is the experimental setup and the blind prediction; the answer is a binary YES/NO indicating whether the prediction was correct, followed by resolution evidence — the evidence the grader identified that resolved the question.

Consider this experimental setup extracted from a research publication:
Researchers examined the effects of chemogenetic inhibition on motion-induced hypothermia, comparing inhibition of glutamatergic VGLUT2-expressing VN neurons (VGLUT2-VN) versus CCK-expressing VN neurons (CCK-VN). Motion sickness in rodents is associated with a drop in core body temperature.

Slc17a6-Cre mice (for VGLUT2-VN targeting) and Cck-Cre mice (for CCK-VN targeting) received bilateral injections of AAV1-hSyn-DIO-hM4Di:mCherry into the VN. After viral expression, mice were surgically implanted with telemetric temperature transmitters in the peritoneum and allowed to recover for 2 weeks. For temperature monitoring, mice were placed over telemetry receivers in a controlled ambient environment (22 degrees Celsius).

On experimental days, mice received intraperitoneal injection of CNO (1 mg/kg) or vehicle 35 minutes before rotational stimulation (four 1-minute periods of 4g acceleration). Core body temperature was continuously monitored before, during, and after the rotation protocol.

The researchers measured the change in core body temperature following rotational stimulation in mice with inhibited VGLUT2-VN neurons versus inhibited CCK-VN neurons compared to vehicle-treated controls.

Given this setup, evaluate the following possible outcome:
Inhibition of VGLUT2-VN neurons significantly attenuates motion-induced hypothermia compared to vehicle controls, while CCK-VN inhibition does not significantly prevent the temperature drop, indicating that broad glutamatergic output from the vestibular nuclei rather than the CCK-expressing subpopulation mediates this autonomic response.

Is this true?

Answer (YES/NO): NO